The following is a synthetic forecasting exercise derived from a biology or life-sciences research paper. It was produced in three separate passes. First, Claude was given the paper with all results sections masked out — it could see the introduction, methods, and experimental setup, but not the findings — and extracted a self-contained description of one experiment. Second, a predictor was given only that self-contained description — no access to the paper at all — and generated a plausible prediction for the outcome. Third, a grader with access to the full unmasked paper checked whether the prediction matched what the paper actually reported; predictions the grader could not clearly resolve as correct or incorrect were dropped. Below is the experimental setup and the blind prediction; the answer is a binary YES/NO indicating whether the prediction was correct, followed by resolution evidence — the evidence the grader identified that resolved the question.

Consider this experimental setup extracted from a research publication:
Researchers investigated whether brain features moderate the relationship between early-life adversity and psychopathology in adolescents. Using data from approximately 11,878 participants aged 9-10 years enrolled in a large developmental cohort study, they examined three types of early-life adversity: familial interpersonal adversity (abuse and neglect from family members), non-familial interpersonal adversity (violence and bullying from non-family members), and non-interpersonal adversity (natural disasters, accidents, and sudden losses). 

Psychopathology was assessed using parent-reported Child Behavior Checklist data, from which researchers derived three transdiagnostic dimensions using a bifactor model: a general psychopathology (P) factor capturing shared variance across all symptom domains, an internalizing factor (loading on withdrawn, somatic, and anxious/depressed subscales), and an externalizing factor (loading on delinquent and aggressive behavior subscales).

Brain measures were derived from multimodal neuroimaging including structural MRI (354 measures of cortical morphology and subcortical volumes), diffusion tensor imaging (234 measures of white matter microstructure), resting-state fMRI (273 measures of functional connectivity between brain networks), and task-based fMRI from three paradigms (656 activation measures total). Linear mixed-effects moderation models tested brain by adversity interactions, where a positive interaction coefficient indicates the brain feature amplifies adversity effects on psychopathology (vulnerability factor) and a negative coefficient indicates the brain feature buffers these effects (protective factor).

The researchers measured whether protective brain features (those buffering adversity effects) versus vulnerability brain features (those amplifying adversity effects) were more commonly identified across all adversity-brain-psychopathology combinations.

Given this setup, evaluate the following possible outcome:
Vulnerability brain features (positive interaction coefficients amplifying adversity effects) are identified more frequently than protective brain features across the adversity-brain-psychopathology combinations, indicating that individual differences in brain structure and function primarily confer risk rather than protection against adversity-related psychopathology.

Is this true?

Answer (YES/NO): NO